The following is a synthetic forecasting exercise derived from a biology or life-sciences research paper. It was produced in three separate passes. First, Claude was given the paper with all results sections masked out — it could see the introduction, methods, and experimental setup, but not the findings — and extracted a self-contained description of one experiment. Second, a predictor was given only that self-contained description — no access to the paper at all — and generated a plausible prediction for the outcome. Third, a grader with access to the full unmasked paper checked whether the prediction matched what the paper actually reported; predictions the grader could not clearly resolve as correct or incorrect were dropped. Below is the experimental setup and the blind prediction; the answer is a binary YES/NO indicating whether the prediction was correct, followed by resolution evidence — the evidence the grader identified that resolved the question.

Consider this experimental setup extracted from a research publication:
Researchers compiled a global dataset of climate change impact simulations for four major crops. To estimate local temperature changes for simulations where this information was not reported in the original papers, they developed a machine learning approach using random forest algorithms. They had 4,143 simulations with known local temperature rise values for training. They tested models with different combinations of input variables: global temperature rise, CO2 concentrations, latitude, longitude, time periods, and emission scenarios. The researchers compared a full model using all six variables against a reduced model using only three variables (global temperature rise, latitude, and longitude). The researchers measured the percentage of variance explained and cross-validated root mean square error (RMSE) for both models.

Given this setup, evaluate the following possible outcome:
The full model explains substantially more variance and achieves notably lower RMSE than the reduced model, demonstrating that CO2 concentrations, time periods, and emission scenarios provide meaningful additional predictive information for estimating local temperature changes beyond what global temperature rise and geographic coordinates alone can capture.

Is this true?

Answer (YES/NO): NO